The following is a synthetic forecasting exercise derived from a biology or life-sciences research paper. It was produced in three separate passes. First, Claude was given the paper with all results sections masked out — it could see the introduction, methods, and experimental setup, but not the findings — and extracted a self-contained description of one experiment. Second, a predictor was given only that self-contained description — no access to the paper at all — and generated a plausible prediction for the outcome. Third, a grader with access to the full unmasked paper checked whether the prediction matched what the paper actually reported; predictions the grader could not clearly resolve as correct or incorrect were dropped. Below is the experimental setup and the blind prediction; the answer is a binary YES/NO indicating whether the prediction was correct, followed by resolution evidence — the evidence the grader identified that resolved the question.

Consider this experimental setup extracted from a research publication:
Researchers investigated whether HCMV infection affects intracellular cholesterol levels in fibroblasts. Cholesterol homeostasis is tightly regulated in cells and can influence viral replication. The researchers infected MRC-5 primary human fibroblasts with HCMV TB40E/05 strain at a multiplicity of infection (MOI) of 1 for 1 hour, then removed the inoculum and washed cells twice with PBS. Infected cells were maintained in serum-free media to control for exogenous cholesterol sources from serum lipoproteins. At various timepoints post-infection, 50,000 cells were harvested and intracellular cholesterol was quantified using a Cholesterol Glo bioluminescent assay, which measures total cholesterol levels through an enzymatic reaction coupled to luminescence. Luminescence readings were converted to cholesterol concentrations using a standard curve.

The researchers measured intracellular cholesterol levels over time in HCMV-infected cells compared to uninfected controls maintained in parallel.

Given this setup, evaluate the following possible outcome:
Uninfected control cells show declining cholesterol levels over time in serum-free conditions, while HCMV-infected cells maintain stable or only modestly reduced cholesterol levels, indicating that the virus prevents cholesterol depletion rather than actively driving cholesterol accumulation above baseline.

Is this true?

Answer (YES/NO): NO